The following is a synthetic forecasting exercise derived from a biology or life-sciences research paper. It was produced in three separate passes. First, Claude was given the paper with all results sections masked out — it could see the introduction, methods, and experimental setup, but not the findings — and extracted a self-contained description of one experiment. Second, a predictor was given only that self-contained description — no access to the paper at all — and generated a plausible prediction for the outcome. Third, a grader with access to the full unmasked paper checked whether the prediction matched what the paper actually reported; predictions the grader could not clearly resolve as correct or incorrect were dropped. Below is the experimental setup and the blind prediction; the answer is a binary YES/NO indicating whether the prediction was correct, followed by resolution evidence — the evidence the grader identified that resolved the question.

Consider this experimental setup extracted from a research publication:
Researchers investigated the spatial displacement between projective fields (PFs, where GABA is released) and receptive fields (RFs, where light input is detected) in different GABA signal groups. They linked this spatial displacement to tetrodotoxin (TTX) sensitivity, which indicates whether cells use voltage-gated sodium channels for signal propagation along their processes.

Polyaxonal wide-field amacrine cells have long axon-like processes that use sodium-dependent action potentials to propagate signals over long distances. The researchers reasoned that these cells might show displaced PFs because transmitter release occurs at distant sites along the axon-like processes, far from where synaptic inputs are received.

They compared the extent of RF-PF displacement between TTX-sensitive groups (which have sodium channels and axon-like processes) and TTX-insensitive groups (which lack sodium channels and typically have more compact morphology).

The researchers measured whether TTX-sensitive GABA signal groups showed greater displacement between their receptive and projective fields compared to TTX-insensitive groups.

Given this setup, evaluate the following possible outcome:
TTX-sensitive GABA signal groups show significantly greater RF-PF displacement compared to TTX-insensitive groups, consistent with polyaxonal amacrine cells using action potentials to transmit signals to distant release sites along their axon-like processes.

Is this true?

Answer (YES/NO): YES